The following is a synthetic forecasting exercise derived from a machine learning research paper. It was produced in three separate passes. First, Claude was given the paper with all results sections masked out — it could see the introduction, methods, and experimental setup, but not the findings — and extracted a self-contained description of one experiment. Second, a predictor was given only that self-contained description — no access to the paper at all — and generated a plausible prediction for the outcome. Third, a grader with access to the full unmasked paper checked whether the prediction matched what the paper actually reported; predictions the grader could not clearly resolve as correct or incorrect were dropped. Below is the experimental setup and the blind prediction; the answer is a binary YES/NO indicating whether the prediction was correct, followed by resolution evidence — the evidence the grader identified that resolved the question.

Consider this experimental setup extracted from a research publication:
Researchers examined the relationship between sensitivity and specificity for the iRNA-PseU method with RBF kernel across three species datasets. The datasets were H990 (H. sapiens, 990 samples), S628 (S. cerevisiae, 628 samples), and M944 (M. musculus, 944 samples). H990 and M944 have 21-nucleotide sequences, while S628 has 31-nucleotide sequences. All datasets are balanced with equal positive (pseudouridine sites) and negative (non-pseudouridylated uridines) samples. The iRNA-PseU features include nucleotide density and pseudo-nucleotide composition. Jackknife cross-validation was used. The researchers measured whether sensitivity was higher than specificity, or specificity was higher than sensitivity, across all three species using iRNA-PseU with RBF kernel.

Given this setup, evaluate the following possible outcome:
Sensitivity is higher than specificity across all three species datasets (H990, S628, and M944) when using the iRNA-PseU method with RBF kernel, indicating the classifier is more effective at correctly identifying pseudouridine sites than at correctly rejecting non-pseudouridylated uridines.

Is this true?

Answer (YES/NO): YES